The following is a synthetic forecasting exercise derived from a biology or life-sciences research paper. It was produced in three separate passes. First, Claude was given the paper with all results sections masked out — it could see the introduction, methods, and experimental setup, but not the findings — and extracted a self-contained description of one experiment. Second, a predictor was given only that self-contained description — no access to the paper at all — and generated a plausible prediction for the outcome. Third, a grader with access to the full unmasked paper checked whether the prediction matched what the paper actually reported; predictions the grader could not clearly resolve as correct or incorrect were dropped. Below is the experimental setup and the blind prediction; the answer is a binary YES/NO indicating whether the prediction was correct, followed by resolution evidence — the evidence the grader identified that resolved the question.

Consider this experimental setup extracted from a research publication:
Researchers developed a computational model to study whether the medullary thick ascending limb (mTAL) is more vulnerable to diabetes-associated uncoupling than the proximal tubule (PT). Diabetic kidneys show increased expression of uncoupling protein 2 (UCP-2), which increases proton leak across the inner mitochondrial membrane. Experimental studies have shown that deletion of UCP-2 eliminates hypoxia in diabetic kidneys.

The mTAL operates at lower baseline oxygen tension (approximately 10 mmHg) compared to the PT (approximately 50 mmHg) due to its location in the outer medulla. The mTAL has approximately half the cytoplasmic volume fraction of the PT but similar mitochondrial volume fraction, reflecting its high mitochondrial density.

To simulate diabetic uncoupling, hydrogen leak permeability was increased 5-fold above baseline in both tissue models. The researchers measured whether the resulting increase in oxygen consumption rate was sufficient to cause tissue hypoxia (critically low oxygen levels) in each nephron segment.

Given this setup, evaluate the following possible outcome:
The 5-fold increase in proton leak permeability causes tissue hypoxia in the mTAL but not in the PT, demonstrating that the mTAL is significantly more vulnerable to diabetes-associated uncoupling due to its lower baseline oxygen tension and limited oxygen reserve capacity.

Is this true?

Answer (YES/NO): NO